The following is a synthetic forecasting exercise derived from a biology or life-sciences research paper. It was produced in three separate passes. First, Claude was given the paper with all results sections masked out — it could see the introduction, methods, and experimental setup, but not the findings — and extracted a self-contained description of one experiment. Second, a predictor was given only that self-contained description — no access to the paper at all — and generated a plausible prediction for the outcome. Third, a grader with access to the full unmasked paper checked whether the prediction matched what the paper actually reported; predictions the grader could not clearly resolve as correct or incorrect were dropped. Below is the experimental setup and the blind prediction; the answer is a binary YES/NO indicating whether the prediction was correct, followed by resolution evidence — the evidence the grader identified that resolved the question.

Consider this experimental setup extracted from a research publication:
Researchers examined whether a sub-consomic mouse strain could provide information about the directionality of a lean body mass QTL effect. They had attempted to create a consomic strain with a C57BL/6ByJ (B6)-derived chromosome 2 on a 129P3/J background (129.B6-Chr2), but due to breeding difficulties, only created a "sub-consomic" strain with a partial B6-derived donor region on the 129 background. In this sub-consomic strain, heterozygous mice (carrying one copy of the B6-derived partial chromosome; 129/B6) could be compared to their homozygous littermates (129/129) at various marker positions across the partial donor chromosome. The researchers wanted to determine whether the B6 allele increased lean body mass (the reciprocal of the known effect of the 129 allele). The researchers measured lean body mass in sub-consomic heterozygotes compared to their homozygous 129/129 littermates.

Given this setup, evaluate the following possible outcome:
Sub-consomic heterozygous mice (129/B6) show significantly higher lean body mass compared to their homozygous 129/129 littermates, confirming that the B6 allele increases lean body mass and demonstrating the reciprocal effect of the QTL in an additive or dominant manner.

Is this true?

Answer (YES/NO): YES